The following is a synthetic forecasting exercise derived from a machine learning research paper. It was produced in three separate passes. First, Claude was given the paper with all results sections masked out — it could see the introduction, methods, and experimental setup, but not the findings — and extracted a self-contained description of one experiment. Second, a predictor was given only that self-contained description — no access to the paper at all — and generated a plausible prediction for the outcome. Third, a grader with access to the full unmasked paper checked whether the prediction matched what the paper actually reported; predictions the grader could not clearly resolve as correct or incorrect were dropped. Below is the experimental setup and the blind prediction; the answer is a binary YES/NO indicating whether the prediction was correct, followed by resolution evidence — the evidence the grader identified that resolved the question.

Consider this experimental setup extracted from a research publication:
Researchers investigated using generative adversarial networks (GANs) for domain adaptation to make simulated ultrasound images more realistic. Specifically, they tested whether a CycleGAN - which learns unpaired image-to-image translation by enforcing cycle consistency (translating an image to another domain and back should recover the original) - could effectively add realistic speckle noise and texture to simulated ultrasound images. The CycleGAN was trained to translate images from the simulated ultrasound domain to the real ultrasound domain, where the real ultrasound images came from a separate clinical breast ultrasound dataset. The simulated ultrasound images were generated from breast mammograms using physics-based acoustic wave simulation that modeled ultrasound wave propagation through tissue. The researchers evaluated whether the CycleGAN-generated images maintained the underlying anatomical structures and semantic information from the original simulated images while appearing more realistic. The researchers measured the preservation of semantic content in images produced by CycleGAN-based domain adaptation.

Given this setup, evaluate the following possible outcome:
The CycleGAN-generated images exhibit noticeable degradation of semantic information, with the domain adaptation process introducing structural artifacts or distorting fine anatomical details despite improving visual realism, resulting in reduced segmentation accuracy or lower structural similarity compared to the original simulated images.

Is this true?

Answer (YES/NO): NO